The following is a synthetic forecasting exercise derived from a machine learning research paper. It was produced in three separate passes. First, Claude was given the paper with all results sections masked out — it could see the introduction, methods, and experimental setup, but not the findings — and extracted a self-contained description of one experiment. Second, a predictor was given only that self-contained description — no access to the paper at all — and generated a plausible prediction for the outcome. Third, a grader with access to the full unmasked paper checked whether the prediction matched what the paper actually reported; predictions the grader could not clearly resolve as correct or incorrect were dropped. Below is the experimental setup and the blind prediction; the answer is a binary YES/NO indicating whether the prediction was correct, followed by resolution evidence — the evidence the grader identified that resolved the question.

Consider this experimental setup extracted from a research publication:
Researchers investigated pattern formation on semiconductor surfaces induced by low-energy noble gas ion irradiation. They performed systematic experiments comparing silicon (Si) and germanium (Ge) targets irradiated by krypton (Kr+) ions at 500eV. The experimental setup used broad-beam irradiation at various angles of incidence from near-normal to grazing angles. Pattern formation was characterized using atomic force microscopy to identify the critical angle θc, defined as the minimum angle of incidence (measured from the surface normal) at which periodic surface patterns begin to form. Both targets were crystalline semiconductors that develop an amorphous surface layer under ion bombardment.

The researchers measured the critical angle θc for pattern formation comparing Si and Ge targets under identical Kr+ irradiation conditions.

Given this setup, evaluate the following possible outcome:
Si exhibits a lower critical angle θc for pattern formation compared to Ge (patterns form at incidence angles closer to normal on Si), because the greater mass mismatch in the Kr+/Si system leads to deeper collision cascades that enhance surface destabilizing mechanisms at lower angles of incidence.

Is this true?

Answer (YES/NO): NO